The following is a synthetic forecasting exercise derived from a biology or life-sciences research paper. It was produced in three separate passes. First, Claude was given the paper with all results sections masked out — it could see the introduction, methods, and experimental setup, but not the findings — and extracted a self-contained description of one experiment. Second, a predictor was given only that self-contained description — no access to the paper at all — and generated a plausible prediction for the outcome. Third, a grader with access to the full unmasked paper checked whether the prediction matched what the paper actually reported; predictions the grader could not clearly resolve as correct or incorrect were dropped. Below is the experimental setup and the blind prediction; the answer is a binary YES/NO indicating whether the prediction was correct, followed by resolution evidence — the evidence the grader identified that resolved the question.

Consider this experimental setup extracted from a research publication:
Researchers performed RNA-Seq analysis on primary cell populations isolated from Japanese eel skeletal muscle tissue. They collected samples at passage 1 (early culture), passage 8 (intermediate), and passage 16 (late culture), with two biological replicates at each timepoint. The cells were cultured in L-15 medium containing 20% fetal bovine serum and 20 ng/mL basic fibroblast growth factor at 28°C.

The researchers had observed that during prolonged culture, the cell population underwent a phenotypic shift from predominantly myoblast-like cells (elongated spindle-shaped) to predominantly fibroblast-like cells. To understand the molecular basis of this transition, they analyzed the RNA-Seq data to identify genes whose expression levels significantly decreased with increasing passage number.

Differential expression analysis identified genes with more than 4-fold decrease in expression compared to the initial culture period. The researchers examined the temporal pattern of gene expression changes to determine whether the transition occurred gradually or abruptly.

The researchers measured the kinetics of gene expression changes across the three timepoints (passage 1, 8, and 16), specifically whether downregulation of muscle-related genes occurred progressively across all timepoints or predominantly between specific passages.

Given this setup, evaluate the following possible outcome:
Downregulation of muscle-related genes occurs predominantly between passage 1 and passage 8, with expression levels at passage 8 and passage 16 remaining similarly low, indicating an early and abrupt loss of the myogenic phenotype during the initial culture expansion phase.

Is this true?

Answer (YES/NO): YES